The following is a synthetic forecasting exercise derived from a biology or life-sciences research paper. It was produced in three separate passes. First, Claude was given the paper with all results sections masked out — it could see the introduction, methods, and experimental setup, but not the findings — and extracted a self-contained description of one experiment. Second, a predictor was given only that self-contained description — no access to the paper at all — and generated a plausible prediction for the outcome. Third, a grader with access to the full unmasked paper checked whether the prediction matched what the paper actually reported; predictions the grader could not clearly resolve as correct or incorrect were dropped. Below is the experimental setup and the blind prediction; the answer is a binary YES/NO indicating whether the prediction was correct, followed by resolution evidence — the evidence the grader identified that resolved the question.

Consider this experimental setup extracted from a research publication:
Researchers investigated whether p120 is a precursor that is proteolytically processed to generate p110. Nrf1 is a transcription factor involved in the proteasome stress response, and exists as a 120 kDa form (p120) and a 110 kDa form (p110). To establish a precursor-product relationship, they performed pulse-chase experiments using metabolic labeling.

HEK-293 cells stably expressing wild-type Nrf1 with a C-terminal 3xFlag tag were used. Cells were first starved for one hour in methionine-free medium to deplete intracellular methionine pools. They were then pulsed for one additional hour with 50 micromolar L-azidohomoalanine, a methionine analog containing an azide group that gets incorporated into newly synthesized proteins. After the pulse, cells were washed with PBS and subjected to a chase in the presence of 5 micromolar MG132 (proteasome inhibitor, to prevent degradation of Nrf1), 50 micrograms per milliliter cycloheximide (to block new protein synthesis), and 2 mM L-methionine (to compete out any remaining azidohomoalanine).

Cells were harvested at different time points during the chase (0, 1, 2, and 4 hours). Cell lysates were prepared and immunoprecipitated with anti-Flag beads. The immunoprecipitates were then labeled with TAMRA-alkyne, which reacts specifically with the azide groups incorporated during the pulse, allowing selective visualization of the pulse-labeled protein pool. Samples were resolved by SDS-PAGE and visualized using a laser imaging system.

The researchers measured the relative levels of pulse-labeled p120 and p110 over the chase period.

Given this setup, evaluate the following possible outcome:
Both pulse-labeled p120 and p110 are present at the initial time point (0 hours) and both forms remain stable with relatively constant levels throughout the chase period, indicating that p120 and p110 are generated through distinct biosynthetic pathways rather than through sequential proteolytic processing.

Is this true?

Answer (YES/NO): NO